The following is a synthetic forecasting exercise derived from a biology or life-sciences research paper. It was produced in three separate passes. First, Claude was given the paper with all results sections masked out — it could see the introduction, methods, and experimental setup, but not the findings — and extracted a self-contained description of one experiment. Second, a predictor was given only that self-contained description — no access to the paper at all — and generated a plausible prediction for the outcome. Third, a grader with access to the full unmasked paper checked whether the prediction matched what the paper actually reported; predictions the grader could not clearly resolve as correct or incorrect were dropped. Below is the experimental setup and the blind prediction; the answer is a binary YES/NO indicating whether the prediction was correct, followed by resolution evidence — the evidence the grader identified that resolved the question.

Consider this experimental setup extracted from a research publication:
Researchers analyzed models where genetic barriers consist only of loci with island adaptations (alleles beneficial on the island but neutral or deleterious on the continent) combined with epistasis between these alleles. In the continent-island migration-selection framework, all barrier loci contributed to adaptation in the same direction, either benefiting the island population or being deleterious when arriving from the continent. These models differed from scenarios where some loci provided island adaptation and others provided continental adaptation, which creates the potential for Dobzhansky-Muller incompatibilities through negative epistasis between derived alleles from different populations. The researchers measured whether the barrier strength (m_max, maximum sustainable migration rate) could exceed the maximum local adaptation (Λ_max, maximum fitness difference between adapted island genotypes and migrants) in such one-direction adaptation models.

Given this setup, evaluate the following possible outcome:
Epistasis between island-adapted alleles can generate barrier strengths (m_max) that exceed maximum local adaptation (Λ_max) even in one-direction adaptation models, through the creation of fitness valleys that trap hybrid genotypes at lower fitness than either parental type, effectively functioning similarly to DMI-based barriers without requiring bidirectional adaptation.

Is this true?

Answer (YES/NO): NO